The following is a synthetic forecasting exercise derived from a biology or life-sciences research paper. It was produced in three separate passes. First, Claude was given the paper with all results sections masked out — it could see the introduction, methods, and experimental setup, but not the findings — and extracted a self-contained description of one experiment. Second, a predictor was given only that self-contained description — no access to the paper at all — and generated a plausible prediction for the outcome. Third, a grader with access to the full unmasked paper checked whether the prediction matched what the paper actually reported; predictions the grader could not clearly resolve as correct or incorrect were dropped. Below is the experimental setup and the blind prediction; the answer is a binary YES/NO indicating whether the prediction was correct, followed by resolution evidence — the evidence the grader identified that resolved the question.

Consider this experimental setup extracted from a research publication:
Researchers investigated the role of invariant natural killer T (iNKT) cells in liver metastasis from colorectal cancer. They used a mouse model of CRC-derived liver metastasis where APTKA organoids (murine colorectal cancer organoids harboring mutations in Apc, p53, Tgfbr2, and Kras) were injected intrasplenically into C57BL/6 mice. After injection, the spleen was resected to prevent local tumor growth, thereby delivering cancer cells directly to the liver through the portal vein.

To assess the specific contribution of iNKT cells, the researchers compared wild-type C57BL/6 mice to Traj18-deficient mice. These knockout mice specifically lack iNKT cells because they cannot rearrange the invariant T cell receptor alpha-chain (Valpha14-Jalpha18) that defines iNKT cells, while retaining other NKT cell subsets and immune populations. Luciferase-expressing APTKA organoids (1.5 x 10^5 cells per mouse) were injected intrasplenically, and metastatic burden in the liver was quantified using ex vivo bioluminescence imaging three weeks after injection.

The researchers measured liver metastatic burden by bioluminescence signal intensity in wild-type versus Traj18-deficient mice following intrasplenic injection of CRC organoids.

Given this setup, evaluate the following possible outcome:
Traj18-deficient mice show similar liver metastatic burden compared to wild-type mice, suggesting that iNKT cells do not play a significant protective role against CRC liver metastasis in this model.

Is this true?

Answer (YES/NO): NO